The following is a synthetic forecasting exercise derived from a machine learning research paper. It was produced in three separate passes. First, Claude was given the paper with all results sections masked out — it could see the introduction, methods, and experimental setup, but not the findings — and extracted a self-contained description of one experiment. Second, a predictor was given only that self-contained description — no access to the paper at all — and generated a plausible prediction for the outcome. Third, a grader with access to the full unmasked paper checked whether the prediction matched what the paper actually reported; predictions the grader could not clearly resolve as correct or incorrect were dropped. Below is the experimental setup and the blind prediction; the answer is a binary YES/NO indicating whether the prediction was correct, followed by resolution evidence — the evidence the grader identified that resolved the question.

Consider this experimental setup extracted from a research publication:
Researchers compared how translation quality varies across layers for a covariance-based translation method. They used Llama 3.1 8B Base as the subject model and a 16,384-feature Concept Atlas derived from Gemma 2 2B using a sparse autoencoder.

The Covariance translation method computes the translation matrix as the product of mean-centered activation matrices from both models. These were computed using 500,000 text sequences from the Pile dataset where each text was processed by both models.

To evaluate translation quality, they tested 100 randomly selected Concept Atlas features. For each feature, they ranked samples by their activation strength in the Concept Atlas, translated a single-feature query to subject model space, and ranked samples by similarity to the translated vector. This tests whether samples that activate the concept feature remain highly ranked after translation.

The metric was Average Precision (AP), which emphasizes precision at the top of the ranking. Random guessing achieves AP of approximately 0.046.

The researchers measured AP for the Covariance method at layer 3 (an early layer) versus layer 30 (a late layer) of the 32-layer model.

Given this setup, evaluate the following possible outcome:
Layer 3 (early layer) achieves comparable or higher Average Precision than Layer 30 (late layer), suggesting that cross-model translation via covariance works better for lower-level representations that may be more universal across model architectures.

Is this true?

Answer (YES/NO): YES